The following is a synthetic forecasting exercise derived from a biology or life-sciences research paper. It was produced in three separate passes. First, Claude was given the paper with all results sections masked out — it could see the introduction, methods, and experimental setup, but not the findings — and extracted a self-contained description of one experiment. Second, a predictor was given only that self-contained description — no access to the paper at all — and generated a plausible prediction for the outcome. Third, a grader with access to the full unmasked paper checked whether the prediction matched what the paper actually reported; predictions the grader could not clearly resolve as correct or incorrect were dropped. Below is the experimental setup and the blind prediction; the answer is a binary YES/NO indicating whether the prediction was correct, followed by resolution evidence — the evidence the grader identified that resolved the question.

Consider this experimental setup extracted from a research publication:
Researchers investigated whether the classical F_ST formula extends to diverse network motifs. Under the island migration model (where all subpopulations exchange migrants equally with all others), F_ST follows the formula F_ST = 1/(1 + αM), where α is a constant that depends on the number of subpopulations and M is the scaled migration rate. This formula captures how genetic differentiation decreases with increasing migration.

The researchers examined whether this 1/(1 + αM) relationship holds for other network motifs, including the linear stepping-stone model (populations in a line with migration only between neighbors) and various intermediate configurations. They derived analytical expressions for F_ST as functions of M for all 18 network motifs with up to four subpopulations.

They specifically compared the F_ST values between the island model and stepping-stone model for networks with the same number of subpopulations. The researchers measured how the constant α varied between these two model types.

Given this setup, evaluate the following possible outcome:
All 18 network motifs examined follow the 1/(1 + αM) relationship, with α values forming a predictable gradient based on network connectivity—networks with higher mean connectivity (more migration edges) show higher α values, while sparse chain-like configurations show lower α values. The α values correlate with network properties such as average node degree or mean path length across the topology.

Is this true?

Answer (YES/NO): NO